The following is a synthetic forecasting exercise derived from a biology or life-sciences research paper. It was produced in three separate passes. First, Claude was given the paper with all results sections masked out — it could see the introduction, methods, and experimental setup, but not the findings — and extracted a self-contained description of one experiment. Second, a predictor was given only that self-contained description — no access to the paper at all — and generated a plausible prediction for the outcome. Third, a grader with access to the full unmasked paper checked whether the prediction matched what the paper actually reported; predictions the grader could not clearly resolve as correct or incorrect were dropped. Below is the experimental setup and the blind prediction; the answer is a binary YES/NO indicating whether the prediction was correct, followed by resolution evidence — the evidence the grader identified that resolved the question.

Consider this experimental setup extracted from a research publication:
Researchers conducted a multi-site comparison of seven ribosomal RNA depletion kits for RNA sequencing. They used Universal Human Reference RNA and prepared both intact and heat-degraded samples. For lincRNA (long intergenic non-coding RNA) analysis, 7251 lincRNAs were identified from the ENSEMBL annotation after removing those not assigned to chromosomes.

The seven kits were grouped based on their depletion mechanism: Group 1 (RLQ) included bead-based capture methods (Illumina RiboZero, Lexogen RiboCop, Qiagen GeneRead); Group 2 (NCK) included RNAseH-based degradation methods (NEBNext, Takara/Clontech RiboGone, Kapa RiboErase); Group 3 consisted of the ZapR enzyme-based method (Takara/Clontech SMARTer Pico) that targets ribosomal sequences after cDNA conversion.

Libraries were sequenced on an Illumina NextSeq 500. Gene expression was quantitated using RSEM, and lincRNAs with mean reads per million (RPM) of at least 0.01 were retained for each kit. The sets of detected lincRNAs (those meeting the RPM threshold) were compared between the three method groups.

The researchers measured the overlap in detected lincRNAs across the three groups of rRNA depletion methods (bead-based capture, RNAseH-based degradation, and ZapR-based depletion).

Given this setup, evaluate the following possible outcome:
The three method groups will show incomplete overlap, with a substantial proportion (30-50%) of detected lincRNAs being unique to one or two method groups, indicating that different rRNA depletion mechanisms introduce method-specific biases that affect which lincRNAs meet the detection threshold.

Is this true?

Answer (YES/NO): NO